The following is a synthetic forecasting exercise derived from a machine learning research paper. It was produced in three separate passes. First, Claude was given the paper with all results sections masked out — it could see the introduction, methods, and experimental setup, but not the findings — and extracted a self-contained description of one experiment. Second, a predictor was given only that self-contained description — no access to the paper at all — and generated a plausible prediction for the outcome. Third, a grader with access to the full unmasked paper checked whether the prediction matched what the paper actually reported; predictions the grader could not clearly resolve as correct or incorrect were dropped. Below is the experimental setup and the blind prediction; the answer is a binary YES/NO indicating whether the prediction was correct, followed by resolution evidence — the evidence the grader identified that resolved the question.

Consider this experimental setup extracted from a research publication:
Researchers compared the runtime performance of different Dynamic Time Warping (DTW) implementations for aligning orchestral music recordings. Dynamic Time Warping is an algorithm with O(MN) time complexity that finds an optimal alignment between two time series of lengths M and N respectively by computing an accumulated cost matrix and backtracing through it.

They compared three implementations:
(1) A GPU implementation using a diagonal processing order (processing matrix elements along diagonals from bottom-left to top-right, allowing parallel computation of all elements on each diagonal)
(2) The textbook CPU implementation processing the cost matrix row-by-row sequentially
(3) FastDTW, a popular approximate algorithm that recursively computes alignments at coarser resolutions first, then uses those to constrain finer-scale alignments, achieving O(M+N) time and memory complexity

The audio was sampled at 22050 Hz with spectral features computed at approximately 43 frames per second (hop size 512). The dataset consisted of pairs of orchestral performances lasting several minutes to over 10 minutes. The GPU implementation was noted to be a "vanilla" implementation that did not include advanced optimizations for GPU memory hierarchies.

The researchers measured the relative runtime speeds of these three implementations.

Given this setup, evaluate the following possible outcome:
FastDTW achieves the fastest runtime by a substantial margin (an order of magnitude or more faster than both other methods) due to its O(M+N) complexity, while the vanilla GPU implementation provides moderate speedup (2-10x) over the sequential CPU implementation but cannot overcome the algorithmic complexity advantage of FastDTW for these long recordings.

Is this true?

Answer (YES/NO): NO